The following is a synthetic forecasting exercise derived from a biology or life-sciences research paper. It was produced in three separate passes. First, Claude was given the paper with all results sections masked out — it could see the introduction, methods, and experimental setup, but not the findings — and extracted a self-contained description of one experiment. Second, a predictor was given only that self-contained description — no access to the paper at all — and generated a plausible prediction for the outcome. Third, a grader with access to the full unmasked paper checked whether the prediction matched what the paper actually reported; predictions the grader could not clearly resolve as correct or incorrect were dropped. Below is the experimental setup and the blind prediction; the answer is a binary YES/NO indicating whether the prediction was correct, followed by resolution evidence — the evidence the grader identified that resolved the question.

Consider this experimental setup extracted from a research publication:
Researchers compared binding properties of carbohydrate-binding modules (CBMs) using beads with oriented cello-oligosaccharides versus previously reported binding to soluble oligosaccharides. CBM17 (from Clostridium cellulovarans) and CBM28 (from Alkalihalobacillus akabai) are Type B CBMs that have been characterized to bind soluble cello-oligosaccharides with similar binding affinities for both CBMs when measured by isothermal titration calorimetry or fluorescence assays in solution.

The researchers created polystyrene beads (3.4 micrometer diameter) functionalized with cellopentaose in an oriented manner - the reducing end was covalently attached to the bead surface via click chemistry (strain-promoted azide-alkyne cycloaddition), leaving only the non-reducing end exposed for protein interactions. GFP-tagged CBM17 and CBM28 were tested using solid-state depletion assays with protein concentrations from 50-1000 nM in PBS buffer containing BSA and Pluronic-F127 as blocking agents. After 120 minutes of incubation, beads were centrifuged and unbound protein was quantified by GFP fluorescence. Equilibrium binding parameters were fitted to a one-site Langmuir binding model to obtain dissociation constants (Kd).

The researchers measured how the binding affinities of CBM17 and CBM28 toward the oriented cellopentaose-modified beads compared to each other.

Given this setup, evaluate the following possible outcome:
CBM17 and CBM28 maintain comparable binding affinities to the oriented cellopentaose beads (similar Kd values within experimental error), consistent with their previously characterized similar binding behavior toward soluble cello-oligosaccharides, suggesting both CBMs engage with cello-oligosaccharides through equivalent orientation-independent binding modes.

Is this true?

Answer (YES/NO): NO